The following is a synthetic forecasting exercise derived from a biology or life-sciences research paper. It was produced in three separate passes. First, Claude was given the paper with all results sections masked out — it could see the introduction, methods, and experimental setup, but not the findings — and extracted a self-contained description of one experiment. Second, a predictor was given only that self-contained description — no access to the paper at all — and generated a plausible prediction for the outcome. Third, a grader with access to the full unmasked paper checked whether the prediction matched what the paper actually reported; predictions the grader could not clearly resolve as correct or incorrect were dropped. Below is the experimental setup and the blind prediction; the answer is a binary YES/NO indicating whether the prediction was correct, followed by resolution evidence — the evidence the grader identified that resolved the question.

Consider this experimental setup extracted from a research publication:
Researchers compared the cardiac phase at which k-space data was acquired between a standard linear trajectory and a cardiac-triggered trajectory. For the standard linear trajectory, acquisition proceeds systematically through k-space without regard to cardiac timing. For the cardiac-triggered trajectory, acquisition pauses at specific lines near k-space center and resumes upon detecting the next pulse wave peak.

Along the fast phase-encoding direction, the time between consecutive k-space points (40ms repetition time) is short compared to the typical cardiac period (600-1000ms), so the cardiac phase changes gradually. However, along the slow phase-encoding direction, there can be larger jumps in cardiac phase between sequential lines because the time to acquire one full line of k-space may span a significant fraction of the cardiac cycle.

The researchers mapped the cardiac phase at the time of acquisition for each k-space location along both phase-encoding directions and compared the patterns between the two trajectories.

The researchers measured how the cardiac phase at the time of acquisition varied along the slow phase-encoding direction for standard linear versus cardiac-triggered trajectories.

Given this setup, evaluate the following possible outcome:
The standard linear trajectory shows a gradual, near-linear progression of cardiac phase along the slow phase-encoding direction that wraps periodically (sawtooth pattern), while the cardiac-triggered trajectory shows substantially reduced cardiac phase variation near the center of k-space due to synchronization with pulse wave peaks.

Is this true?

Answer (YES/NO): NO